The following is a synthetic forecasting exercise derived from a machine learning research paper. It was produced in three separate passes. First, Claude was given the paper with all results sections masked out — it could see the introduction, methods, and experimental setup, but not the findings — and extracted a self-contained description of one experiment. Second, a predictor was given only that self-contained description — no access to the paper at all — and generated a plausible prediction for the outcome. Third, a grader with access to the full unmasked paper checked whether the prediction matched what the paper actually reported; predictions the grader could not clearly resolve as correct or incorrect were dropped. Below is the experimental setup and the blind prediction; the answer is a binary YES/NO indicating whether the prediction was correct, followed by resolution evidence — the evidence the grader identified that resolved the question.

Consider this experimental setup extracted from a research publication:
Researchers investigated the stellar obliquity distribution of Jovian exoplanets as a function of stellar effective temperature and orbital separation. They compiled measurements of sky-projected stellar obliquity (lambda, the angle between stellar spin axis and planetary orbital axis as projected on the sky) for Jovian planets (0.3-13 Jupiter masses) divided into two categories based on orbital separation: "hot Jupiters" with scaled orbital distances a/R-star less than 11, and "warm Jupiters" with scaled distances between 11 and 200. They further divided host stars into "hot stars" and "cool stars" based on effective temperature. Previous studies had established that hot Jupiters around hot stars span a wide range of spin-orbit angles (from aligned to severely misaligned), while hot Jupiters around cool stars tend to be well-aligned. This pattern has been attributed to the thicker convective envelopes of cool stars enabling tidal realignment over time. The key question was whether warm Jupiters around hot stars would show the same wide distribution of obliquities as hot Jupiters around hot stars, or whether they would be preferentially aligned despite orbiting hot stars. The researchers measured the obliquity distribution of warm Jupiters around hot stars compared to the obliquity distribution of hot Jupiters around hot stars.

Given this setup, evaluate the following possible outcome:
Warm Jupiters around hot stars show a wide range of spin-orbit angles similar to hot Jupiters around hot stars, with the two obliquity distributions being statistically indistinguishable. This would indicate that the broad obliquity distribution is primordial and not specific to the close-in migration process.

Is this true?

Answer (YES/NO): NO